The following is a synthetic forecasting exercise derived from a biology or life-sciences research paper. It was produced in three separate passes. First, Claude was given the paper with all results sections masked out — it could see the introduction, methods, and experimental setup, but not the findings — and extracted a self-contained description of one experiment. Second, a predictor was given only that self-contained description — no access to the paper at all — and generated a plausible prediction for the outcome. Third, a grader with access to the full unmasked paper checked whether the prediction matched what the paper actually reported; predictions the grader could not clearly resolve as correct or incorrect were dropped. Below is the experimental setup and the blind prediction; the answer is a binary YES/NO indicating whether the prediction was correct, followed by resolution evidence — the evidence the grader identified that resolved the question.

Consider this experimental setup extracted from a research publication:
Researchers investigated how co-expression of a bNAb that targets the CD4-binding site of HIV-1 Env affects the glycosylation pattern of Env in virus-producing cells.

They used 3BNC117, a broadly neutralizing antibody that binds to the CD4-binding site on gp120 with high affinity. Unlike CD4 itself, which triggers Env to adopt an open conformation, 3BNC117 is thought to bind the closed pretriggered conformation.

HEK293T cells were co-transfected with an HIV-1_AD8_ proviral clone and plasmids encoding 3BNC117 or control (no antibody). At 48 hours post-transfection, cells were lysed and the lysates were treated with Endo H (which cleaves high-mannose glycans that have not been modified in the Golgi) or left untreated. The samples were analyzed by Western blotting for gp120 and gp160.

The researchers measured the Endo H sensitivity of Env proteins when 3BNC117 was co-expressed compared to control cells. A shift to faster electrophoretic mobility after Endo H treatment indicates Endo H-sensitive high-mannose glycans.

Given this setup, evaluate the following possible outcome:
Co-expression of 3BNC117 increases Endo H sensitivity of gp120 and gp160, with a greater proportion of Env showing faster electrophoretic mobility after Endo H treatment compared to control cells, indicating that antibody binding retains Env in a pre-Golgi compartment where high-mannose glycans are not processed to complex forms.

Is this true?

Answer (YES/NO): NO